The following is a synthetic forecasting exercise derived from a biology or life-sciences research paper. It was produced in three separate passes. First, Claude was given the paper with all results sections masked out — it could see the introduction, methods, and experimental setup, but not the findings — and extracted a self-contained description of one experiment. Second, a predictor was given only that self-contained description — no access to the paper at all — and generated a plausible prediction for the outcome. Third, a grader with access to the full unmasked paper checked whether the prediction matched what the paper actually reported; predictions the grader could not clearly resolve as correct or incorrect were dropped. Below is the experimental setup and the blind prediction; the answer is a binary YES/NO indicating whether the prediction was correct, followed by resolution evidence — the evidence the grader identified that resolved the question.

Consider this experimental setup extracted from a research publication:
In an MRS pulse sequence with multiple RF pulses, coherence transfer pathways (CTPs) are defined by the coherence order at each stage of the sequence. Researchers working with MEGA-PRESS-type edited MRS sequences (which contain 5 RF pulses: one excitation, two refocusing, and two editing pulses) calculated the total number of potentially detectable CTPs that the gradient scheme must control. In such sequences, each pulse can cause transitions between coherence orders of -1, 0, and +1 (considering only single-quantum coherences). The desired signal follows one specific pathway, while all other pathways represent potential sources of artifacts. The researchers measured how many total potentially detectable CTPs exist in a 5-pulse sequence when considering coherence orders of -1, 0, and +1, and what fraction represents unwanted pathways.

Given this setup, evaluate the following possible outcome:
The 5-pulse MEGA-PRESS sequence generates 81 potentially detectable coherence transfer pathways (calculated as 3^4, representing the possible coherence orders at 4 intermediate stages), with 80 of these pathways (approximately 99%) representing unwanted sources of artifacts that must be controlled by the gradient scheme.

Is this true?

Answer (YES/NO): YES